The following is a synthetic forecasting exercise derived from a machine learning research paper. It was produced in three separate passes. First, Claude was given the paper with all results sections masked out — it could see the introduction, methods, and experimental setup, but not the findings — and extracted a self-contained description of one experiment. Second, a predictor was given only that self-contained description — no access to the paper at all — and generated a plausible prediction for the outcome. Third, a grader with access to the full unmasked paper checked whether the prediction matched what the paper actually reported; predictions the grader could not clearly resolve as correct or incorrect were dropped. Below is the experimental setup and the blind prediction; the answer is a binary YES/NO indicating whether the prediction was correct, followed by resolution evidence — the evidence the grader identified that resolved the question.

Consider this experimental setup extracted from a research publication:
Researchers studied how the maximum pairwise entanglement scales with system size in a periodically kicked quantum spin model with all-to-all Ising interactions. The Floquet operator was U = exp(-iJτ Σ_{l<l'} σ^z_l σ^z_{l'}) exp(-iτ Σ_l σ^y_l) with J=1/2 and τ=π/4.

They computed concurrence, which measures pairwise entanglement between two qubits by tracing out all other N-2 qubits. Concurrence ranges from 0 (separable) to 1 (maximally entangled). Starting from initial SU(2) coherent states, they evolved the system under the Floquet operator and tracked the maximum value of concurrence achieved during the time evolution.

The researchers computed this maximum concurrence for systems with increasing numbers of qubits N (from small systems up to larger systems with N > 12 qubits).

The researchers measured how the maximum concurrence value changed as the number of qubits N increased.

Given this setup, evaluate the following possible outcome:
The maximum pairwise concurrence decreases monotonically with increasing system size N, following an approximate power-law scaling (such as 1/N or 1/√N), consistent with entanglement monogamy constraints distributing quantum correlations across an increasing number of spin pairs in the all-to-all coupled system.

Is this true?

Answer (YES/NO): NO